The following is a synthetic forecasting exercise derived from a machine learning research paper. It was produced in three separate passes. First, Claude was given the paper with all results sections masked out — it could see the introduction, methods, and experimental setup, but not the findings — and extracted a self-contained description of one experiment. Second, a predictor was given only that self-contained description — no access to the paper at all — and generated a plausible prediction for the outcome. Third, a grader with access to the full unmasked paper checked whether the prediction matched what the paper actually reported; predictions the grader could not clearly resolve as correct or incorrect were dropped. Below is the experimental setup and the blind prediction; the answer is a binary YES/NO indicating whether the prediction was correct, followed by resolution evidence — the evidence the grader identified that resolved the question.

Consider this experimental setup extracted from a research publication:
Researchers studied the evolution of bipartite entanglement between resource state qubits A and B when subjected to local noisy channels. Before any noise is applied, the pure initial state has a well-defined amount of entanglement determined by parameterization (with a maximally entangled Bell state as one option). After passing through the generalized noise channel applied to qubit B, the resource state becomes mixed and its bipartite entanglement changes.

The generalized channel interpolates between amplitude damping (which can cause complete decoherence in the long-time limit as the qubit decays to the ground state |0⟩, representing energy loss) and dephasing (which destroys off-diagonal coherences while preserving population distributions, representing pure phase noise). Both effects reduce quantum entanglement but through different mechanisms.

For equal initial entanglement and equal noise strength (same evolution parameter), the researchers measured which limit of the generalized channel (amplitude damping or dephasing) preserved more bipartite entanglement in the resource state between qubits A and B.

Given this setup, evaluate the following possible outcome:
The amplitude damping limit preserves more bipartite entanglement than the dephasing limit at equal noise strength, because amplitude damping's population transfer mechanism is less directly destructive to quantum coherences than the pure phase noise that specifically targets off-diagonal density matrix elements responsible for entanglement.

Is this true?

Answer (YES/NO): NO